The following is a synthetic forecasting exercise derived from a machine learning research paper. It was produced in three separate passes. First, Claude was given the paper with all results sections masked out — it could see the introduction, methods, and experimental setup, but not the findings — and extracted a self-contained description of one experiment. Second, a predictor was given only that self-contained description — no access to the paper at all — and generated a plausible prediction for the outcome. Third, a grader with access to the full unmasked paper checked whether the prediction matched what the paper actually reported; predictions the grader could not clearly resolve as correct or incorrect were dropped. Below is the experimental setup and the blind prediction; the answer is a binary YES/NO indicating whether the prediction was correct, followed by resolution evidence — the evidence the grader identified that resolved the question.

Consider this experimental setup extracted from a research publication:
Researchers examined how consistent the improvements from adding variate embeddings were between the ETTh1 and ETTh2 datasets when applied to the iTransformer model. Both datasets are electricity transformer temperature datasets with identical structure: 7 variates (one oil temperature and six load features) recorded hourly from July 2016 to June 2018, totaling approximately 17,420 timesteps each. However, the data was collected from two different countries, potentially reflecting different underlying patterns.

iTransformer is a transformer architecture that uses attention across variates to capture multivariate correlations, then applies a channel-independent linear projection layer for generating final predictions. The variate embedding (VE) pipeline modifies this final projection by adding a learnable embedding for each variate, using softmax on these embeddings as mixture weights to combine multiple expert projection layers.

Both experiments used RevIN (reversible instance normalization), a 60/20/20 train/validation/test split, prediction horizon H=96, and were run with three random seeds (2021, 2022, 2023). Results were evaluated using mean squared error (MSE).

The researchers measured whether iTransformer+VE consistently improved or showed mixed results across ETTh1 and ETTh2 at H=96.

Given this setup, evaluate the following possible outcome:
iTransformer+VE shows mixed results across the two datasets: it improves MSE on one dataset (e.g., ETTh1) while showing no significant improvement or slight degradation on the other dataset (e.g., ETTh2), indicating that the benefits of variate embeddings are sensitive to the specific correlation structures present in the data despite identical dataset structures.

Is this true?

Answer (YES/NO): YES